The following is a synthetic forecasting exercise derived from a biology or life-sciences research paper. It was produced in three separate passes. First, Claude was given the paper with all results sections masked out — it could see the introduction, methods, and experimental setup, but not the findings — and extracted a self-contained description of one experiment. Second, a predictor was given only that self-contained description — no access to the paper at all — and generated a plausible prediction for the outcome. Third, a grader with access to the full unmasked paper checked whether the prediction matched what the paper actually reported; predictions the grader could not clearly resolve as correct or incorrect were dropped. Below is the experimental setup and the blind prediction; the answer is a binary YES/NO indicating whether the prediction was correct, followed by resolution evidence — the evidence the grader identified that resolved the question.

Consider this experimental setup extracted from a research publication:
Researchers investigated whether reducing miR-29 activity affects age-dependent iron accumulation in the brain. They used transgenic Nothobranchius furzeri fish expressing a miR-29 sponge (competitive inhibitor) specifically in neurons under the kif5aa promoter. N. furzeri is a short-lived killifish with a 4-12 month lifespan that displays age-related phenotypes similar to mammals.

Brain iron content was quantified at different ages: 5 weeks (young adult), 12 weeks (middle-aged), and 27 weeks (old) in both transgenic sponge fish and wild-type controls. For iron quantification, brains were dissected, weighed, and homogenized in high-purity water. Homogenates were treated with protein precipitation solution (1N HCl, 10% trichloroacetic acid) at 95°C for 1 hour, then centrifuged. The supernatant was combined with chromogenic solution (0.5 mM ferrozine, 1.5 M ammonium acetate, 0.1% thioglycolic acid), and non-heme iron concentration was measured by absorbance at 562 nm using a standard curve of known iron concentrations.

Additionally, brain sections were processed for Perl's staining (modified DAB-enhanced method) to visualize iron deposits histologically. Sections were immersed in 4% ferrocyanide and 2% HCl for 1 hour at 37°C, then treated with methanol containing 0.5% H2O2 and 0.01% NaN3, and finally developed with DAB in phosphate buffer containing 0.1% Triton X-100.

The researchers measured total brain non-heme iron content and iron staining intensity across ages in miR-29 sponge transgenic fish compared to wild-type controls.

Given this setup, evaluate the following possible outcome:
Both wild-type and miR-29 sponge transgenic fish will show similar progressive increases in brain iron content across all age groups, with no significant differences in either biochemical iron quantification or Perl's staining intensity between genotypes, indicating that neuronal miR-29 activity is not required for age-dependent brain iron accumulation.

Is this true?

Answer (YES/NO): NO